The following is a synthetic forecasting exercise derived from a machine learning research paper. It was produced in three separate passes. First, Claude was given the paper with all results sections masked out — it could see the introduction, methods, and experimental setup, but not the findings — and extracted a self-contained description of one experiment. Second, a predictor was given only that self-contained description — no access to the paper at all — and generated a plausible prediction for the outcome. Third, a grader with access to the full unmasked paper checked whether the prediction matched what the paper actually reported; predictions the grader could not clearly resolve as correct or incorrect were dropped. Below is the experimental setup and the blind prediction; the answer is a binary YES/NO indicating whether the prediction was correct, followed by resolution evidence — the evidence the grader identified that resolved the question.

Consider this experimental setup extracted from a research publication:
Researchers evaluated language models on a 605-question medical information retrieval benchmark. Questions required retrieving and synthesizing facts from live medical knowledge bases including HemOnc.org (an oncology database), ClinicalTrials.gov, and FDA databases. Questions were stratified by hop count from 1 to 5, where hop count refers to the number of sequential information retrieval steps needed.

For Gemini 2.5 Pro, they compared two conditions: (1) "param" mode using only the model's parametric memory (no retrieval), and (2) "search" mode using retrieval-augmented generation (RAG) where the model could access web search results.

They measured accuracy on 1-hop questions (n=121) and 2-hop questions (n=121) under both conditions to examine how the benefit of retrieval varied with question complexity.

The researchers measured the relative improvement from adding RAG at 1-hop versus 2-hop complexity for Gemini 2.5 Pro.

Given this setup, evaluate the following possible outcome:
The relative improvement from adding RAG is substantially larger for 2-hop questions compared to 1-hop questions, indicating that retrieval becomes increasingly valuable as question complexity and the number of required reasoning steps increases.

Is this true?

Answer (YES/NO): NO